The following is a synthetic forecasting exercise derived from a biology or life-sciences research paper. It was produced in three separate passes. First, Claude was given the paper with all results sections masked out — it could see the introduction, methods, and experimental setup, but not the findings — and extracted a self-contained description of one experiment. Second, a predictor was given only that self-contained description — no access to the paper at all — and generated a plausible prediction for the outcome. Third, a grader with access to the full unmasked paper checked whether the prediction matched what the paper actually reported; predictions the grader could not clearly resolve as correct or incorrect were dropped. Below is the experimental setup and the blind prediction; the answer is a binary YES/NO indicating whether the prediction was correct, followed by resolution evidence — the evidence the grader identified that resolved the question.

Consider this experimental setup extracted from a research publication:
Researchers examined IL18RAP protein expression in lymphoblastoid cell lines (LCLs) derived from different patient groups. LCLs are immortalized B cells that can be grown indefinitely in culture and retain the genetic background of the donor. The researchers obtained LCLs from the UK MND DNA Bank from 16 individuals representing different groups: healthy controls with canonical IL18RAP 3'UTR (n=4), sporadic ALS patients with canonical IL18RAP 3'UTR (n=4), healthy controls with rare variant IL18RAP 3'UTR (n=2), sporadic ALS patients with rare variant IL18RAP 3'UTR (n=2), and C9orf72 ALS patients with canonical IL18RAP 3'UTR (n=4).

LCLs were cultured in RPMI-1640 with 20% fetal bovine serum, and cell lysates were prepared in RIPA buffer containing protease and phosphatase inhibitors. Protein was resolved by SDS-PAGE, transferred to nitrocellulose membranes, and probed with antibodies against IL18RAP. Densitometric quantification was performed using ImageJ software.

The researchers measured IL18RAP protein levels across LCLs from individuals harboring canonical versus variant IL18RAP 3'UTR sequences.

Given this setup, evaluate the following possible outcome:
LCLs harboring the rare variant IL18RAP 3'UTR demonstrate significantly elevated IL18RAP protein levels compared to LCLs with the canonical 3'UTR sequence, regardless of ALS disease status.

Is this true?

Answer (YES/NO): NO